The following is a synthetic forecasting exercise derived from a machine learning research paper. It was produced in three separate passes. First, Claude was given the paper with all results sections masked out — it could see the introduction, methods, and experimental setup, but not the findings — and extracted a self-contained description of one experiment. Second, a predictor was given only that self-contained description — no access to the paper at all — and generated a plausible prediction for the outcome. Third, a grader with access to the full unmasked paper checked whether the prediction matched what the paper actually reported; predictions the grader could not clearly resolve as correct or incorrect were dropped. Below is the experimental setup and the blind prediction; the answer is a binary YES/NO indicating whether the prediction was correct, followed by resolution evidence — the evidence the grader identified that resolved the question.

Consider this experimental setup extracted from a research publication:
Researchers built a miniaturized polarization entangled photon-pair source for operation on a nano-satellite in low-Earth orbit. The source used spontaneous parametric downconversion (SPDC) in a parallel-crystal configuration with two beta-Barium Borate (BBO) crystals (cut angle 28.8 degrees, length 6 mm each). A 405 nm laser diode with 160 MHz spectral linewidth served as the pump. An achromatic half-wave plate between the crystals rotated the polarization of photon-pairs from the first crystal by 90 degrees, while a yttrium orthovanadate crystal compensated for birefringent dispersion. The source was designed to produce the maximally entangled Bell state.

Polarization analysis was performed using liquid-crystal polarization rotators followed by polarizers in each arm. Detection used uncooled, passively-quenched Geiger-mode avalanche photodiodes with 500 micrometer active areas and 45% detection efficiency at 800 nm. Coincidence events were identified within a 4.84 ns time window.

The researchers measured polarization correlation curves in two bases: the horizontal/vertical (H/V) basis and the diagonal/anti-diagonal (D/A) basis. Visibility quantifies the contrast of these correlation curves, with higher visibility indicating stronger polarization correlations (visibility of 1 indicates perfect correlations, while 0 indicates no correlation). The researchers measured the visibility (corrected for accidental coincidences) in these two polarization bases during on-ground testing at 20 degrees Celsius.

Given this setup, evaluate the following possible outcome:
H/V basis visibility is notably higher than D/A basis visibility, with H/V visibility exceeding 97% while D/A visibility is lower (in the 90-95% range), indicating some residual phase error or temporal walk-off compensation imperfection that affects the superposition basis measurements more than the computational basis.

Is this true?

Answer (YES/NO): NO